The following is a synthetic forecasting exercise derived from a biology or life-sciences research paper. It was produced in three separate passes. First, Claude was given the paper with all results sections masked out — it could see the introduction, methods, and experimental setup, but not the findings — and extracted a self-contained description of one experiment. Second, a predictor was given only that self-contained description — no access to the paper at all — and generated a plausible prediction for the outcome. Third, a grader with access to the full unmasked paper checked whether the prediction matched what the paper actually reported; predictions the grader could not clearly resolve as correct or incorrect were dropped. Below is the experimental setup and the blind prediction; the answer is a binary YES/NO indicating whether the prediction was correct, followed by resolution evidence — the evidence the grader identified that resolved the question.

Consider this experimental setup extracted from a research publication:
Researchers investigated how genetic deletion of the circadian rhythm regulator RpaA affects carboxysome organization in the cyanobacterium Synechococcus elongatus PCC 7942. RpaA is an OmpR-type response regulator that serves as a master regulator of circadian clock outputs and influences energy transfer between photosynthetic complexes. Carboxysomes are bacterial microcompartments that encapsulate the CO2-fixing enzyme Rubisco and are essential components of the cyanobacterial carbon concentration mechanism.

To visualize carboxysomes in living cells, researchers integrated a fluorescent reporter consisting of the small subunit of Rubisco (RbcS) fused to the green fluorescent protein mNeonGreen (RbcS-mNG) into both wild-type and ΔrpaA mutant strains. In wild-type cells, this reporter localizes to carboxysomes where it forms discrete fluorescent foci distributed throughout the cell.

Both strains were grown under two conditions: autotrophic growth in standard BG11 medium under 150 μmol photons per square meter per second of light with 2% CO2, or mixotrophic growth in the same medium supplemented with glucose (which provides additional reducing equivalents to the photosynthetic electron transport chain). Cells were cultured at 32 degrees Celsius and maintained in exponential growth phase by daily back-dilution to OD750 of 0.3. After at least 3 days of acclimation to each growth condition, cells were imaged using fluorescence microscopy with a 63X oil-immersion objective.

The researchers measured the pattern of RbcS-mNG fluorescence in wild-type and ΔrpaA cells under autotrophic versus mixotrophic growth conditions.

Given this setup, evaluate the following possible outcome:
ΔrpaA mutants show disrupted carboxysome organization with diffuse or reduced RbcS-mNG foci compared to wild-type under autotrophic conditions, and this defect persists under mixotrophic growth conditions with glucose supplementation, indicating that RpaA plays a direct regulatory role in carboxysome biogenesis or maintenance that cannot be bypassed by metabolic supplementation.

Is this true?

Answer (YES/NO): NO